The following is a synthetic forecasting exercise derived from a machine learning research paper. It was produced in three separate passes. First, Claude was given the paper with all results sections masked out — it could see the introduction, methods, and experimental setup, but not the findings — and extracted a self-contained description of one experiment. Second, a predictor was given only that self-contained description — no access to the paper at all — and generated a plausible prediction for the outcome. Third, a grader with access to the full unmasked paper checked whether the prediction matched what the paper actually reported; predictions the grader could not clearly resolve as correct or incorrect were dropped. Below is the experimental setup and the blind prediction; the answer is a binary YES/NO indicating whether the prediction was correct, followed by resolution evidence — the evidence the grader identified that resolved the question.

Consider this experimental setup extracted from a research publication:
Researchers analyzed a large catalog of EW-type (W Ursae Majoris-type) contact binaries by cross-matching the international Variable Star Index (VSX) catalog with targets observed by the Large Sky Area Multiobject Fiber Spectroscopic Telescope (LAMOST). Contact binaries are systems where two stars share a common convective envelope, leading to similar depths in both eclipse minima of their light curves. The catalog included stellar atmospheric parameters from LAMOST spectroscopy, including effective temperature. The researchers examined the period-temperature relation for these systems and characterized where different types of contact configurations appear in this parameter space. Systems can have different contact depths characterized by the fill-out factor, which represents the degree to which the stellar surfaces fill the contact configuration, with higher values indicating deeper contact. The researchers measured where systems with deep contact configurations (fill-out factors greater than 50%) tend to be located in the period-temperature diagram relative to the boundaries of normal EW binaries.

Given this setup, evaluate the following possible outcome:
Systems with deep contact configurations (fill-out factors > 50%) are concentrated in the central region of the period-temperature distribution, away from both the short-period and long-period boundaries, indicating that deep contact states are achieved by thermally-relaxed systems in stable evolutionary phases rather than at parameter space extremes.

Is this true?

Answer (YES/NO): NO